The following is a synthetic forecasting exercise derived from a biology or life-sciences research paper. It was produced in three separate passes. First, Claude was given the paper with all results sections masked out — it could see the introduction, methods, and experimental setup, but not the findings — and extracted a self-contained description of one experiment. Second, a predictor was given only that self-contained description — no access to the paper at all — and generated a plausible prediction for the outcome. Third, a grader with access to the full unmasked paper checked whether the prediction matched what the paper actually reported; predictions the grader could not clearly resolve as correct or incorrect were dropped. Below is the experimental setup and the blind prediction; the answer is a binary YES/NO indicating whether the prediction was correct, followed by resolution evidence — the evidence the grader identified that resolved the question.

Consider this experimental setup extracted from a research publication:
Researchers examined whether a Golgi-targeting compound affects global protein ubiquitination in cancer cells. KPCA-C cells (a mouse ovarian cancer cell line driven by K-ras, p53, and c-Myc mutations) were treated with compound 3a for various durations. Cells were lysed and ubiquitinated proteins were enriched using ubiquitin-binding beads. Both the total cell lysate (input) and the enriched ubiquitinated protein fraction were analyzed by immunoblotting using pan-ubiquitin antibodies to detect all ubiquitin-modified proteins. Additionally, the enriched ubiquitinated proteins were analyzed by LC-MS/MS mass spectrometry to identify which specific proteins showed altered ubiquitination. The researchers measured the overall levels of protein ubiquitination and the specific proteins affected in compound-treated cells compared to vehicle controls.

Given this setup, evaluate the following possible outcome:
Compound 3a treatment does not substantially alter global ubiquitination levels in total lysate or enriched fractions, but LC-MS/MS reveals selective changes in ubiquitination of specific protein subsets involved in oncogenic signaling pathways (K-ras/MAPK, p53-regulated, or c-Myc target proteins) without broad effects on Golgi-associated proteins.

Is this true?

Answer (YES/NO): NO